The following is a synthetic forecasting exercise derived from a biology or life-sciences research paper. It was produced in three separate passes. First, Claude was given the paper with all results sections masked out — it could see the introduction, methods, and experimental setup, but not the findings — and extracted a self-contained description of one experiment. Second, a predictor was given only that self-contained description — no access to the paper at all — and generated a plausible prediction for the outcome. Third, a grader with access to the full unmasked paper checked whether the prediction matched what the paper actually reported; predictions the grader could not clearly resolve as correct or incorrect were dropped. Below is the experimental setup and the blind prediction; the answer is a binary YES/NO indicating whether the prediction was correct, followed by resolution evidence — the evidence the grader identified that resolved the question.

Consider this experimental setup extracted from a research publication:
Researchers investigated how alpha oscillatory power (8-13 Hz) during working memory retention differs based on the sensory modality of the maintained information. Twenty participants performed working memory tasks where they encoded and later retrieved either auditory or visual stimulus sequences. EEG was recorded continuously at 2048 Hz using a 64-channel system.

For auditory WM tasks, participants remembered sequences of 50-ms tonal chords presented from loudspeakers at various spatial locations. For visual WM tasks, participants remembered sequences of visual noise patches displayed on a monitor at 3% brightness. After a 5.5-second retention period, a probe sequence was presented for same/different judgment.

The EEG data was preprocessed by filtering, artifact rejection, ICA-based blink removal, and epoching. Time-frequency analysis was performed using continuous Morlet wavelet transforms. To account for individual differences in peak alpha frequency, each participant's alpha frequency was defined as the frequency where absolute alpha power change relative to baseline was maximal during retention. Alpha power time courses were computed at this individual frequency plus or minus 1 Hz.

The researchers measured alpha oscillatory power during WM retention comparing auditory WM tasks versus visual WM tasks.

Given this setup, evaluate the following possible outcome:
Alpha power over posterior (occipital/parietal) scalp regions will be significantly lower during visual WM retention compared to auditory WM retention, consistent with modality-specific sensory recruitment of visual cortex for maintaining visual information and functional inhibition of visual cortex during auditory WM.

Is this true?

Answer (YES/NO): YES